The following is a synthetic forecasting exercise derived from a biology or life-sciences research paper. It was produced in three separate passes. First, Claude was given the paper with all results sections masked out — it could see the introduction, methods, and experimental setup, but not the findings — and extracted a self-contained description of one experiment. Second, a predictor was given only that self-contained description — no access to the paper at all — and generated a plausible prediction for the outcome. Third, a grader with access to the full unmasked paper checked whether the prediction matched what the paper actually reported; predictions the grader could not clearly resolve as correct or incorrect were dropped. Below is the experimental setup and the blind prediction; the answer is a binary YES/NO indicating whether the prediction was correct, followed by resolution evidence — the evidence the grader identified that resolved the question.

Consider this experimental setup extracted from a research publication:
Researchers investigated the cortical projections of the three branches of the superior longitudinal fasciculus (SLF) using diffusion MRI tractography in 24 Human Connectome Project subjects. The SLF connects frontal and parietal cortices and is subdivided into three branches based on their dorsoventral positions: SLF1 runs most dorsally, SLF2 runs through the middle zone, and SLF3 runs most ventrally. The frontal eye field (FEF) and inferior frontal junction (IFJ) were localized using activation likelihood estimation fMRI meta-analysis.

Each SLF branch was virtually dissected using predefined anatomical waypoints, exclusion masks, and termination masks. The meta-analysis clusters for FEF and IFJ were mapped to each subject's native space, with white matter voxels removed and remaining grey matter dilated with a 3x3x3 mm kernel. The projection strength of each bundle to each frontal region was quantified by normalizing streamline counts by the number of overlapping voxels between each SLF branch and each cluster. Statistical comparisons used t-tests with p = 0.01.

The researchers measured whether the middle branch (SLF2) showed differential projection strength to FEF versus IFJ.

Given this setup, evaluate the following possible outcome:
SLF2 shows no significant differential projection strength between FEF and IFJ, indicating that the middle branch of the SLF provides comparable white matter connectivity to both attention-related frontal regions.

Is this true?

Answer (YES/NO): YES